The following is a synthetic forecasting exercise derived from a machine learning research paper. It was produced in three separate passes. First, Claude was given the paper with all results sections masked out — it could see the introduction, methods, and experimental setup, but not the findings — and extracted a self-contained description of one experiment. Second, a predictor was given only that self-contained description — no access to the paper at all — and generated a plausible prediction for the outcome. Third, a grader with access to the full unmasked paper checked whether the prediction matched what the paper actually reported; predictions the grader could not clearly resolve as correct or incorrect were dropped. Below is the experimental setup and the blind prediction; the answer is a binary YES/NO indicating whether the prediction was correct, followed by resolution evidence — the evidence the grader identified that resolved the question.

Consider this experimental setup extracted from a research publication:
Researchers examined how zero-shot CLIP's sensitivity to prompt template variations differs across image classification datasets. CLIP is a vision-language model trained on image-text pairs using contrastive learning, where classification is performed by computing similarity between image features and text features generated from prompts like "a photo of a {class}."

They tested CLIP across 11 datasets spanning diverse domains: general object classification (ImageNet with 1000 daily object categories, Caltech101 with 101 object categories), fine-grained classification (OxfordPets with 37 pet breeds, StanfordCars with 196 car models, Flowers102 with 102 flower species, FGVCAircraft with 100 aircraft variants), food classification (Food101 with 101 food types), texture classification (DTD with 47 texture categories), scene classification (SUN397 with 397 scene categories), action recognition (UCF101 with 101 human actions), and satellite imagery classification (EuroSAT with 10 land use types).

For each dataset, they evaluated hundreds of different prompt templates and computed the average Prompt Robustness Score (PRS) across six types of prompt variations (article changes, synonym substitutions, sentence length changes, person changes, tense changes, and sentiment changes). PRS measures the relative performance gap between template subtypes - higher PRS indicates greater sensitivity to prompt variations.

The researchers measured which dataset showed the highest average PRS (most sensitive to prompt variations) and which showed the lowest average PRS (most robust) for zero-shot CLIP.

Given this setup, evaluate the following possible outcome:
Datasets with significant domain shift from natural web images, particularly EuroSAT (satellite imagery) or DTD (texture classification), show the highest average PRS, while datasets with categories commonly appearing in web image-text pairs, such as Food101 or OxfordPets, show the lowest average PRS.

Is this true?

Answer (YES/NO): NO